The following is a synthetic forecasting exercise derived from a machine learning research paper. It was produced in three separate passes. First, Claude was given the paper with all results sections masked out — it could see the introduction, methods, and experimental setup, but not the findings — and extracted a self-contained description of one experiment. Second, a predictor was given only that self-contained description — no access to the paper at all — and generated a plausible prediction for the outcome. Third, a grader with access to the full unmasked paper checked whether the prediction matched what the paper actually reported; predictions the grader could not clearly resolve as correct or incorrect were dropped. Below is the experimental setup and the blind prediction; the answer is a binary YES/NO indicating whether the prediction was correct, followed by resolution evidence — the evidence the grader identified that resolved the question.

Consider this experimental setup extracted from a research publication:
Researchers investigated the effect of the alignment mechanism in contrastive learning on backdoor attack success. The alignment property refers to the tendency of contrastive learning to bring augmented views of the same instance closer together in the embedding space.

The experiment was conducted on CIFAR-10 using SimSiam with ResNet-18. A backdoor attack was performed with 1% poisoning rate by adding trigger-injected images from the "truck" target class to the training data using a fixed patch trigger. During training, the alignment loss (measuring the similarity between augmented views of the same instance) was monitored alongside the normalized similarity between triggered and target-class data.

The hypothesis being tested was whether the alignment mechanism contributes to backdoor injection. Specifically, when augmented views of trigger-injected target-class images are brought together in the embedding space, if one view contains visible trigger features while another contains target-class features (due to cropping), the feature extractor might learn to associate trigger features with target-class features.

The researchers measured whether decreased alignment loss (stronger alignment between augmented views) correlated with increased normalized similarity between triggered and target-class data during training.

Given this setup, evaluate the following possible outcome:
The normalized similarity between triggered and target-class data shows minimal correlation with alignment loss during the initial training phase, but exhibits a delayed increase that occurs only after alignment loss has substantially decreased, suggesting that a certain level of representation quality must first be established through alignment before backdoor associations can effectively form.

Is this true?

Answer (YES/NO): NO